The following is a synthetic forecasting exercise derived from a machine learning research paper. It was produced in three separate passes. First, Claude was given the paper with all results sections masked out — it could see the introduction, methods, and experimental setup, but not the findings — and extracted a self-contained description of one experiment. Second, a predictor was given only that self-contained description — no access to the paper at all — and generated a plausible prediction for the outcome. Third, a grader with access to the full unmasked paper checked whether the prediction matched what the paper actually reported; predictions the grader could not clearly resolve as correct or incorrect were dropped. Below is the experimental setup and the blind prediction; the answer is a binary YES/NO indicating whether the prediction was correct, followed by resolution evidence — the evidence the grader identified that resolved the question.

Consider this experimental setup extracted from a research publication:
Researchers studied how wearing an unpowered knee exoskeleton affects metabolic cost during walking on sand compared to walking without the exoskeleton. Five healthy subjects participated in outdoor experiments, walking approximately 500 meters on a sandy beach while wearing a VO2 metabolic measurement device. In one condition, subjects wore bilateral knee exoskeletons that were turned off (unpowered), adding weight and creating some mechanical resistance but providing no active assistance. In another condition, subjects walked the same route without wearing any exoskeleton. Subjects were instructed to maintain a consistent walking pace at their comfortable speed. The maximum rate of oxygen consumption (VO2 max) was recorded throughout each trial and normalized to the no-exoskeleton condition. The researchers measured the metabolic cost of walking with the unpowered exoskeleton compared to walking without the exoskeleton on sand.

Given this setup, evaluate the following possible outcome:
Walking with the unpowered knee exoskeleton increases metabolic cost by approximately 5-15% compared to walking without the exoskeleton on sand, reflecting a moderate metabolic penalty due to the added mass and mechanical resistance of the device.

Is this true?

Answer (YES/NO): YES